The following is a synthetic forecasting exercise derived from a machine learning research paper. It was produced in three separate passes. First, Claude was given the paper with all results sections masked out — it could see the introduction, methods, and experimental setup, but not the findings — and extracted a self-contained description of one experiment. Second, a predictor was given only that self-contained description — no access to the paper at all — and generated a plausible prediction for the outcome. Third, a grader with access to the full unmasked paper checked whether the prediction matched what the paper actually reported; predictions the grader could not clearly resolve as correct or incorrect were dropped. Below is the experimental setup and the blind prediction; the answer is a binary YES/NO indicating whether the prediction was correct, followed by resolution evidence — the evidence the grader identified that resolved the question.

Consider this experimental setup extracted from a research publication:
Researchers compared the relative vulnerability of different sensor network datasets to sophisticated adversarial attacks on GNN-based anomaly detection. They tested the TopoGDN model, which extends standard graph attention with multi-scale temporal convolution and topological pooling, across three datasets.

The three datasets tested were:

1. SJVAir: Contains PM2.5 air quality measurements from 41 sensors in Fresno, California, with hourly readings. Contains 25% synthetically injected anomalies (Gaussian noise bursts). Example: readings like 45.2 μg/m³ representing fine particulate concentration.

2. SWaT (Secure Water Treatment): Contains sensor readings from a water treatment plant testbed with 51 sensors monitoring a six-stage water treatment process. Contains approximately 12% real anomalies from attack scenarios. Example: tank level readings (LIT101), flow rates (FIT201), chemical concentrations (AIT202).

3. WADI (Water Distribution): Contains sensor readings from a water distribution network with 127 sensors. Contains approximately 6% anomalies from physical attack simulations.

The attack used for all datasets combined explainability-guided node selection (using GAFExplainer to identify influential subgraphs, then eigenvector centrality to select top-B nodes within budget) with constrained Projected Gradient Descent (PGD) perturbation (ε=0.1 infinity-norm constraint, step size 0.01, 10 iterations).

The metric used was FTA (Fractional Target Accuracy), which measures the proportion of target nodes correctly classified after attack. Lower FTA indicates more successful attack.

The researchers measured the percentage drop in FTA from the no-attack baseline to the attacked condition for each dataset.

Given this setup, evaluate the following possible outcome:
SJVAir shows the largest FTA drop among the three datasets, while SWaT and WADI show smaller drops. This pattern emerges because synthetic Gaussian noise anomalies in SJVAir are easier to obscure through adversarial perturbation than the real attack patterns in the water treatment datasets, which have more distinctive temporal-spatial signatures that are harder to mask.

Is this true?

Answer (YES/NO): YES